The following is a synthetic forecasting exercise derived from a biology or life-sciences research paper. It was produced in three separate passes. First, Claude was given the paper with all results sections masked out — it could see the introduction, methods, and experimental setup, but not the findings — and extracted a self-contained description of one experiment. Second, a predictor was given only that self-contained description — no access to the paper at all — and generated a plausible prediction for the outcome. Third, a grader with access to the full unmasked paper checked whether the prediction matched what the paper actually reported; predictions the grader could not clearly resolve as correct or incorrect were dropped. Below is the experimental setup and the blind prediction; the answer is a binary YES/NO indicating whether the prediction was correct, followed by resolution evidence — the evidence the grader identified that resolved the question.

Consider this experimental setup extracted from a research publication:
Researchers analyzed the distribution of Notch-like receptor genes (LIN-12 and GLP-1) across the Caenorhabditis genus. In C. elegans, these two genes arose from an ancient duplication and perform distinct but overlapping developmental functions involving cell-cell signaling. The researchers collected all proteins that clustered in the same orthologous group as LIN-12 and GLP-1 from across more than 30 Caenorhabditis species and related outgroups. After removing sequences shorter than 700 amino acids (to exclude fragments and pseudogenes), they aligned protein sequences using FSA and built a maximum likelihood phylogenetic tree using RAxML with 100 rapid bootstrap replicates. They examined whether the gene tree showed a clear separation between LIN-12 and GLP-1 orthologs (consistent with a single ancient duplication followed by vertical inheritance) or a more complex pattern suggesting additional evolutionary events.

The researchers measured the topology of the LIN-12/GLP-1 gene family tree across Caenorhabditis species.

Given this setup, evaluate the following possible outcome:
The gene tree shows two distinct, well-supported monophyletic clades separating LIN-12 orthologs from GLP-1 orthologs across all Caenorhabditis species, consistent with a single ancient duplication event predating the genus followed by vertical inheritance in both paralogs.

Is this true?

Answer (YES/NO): NO